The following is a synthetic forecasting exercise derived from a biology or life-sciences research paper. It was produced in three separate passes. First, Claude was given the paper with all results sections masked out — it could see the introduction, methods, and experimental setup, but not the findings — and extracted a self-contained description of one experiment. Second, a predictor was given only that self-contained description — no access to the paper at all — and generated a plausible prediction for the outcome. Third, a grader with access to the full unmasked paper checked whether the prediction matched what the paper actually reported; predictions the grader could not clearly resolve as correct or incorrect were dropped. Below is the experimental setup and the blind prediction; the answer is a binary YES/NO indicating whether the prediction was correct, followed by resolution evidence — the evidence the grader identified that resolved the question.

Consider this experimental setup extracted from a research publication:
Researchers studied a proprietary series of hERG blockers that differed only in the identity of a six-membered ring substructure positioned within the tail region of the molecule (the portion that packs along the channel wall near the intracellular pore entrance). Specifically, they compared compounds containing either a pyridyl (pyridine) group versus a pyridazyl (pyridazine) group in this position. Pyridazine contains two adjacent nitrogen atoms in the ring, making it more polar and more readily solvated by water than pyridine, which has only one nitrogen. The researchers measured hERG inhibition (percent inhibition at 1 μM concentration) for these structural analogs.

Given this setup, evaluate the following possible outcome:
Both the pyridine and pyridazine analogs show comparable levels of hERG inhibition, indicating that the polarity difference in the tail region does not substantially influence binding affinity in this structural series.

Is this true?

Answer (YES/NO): NO